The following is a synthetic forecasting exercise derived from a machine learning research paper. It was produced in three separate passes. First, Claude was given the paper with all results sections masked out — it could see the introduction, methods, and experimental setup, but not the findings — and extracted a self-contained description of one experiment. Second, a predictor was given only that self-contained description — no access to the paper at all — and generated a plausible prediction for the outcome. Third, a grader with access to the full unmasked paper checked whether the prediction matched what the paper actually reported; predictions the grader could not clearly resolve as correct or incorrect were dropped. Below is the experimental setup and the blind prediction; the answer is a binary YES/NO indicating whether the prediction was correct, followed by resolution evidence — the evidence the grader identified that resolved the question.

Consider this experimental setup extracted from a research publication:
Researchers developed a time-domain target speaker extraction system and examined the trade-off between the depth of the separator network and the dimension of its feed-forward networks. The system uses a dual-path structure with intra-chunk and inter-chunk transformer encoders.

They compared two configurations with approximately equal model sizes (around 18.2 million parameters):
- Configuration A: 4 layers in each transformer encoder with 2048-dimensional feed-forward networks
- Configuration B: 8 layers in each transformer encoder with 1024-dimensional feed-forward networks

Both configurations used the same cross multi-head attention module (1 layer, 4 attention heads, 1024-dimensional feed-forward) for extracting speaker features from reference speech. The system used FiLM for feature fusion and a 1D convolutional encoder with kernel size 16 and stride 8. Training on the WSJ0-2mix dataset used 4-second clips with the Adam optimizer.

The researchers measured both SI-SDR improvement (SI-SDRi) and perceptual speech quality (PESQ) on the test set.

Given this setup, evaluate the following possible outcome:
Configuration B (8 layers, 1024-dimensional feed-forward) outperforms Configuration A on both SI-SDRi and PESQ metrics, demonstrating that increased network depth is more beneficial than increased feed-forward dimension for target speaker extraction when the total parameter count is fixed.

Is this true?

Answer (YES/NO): NO